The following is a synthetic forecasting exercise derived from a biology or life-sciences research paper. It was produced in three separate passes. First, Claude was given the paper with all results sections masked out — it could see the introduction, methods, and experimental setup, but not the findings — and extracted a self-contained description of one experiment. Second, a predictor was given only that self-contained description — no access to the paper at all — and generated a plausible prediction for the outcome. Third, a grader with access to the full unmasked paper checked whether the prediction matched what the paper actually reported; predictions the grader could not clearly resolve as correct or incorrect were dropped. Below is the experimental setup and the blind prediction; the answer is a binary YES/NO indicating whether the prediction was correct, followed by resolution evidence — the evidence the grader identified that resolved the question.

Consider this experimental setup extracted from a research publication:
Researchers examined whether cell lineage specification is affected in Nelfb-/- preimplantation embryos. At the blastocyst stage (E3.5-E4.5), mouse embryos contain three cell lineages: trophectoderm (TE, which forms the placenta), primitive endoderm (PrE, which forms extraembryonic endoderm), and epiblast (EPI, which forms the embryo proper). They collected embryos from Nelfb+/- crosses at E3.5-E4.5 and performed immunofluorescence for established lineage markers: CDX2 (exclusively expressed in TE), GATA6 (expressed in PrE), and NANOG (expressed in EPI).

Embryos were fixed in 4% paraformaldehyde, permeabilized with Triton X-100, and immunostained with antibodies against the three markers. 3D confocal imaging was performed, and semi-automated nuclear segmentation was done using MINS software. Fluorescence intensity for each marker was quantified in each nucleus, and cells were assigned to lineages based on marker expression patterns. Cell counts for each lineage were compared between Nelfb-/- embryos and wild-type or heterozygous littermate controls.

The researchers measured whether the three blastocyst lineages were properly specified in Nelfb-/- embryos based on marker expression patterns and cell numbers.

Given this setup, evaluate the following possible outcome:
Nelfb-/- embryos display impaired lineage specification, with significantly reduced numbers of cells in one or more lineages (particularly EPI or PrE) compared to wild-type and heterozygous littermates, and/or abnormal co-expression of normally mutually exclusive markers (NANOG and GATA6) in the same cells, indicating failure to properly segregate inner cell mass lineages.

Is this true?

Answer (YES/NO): NO